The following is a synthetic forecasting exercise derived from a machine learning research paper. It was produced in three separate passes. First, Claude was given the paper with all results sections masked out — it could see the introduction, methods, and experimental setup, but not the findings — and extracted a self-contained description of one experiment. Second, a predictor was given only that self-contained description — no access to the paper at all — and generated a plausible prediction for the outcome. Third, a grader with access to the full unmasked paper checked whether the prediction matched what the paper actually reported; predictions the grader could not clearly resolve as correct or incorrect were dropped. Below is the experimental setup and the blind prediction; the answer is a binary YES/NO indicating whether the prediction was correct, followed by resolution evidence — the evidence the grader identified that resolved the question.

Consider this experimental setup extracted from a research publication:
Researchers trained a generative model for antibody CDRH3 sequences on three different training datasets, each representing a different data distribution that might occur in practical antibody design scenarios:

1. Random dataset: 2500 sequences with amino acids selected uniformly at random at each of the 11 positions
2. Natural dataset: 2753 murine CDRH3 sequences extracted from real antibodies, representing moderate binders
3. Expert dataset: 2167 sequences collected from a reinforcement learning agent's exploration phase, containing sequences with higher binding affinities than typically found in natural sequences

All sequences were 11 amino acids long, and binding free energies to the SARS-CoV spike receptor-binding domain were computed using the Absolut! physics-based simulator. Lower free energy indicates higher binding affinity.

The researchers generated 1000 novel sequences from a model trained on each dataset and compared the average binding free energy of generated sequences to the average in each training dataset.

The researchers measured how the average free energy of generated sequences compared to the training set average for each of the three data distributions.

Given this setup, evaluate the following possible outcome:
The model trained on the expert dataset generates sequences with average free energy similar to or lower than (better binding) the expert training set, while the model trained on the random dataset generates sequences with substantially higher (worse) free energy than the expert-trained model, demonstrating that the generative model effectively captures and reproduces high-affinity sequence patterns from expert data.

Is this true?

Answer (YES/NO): YES